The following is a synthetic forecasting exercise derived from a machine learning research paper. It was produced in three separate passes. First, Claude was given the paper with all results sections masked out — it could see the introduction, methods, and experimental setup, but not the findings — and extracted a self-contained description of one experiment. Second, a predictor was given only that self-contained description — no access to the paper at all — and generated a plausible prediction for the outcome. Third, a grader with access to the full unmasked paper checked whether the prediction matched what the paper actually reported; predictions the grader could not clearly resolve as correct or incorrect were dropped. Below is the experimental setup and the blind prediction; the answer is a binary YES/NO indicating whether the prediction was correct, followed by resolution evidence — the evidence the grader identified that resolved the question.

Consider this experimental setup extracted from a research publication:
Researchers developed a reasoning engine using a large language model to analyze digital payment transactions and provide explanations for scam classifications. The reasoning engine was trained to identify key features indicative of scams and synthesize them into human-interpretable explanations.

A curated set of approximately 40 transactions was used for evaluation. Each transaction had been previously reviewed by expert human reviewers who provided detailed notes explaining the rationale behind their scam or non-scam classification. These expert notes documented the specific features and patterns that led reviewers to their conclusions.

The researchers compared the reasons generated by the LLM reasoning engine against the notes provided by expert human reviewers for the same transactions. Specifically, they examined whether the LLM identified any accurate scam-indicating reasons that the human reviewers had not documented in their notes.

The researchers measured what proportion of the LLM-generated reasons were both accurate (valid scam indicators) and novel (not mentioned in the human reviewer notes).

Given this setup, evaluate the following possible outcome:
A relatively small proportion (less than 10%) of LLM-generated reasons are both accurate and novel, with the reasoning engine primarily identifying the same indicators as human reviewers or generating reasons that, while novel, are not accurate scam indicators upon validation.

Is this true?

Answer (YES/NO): NO